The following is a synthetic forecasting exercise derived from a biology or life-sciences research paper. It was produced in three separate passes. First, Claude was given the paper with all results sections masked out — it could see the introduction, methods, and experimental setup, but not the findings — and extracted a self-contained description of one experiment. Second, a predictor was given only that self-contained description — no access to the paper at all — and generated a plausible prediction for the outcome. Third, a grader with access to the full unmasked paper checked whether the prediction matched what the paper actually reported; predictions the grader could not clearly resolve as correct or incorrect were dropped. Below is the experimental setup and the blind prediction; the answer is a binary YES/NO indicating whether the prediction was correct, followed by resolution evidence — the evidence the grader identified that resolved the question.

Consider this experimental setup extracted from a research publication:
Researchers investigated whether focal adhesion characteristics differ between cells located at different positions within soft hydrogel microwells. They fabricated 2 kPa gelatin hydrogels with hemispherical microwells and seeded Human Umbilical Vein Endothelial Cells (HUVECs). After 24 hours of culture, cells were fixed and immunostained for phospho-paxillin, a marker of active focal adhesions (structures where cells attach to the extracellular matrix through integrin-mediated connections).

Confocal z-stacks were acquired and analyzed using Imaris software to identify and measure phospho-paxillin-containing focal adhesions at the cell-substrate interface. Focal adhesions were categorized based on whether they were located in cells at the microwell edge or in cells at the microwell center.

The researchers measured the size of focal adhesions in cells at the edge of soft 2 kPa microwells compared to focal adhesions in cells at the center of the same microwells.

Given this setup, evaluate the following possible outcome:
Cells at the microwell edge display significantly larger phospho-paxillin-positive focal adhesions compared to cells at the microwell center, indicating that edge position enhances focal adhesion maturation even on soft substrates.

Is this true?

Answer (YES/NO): YES